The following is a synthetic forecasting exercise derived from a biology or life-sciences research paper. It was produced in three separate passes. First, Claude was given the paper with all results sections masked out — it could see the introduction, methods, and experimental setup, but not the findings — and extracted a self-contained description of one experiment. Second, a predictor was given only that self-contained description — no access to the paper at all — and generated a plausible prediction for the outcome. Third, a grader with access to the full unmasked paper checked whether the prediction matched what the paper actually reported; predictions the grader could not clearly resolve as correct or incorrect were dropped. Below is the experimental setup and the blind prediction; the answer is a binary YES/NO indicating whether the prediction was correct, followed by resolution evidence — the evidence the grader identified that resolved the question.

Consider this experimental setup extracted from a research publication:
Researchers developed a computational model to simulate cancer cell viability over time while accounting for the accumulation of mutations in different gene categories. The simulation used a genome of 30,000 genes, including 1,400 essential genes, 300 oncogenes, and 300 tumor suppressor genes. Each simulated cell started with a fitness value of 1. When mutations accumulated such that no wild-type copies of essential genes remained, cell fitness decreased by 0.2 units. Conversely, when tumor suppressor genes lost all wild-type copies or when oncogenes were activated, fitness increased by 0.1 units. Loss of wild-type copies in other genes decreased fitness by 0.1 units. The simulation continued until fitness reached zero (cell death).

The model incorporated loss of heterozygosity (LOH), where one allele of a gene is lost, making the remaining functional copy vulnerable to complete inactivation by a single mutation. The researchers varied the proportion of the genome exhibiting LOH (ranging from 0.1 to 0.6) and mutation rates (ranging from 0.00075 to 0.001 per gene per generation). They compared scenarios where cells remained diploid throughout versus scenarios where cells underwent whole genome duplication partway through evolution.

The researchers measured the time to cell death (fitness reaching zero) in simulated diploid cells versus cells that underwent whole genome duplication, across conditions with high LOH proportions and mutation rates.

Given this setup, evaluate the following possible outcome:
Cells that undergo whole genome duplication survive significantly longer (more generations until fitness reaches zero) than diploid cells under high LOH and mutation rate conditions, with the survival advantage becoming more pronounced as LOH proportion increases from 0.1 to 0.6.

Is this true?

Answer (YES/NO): YES